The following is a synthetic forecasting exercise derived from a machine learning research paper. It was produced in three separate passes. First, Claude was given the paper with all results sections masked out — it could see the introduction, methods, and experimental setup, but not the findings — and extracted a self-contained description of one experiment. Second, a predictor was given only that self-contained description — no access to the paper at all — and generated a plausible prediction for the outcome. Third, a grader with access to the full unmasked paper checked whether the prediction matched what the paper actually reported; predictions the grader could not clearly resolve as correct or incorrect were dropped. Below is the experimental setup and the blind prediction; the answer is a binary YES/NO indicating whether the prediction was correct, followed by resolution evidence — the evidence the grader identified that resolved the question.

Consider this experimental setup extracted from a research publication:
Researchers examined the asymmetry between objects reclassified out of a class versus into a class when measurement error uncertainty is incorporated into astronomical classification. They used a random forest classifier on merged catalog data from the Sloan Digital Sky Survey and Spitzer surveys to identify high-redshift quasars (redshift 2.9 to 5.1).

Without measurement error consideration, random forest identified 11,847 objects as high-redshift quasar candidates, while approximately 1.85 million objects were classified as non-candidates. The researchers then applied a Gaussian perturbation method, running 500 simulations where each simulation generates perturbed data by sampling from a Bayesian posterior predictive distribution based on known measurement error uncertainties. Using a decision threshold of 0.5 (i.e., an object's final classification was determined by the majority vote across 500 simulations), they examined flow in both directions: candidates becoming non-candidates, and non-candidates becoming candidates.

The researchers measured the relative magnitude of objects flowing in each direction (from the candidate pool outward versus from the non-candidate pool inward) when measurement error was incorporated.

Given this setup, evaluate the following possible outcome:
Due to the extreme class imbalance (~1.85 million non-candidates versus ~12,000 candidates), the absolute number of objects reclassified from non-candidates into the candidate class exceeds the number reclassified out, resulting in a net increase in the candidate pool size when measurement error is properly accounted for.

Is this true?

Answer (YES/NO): NO